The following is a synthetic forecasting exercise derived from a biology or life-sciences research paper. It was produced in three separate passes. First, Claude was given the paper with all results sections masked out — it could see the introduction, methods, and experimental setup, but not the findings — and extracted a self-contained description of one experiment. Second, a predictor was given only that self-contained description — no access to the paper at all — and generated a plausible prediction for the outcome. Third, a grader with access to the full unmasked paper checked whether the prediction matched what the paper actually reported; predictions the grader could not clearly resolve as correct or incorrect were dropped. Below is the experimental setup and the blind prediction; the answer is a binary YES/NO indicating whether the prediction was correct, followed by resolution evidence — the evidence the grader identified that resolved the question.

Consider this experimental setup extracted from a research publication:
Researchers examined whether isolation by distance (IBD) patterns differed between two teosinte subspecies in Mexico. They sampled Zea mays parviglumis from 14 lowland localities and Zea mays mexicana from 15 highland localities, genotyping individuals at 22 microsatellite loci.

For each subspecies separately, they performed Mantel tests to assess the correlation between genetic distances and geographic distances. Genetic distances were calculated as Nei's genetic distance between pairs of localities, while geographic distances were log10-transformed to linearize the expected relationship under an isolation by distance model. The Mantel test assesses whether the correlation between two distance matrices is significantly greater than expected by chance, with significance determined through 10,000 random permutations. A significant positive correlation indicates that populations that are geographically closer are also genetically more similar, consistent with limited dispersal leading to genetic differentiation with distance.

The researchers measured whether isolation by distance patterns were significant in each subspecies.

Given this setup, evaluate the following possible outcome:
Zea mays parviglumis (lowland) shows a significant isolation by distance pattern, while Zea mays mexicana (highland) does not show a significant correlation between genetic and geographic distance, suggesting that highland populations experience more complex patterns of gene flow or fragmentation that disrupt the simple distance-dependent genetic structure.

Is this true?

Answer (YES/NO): NO